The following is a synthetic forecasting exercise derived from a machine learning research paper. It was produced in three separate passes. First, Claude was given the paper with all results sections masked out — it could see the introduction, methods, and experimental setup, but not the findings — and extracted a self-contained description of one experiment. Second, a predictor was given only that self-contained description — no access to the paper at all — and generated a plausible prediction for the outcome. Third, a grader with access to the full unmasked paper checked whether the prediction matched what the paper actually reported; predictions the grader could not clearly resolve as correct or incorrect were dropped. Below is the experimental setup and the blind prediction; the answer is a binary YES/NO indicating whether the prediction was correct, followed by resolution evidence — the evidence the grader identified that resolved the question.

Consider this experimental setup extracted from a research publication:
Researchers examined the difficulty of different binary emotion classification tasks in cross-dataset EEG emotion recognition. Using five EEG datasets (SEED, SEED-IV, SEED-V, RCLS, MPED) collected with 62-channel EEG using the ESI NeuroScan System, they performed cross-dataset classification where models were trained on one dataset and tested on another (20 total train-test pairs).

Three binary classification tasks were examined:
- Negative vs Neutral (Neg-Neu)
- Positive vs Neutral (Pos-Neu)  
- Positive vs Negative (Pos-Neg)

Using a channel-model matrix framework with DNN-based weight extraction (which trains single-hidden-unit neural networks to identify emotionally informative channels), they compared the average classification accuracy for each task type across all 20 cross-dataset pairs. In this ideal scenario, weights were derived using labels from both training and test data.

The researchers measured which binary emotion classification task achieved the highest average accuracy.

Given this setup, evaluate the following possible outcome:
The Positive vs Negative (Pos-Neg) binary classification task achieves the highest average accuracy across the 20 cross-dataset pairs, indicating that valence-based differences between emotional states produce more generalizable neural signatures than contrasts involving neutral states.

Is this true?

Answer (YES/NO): NO